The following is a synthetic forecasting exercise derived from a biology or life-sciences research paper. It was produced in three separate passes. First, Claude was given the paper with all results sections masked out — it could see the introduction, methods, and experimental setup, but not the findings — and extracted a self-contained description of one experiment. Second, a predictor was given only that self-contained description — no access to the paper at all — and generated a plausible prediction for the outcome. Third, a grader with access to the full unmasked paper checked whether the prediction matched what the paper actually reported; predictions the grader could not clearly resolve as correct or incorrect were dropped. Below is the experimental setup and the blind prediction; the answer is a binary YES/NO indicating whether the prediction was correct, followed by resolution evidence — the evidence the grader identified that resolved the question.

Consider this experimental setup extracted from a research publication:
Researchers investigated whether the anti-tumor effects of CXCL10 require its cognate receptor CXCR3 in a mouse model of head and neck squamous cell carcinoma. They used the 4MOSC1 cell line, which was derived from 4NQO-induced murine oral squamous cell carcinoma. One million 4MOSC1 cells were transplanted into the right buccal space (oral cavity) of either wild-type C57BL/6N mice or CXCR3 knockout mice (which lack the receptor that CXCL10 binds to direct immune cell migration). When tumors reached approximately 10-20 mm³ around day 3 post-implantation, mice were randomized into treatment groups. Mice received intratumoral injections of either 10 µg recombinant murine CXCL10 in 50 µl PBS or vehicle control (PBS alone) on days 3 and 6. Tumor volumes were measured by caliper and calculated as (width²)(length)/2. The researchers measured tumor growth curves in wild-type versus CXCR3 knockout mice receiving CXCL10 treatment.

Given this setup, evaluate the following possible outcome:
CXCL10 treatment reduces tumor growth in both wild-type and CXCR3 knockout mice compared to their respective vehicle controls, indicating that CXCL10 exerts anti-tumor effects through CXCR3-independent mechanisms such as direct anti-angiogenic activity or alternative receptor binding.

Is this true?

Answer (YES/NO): NO